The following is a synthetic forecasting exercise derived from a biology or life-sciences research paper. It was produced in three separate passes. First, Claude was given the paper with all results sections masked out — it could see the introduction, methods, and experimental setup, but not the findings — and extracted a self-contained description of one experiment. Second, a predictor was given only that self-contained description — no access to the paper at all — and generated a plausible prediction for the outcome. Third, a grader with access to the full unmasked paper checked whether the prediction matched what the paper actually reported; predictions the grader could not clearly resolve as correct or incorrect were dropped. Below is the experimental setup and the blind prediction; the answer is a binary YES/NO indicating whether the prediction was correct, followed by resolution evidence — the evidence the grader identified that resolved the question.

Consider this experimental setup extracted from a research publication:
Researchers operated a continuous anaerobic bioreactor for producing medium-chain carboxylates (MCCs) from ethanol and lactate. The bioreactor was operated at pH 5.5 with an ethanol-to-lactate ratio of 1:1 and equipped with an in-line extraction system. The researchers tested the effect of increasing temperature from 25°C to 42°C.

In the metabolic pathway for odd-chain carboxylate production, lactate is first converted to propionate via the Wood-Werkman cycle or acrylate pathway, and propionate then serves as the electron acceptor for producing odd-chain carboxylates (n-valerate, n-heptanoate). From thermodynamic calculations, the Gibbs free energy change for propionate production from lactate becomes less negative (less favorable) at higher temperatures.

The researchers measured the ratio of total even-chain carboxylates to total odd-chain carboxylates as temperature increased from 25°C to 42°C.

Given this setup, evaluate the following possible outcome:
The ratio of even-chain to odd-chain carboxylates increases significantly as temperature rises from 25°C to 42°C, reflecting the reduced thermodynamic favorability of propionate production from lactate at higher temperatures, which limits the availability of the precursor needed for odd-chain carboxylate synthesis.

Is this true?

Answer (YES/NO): YES